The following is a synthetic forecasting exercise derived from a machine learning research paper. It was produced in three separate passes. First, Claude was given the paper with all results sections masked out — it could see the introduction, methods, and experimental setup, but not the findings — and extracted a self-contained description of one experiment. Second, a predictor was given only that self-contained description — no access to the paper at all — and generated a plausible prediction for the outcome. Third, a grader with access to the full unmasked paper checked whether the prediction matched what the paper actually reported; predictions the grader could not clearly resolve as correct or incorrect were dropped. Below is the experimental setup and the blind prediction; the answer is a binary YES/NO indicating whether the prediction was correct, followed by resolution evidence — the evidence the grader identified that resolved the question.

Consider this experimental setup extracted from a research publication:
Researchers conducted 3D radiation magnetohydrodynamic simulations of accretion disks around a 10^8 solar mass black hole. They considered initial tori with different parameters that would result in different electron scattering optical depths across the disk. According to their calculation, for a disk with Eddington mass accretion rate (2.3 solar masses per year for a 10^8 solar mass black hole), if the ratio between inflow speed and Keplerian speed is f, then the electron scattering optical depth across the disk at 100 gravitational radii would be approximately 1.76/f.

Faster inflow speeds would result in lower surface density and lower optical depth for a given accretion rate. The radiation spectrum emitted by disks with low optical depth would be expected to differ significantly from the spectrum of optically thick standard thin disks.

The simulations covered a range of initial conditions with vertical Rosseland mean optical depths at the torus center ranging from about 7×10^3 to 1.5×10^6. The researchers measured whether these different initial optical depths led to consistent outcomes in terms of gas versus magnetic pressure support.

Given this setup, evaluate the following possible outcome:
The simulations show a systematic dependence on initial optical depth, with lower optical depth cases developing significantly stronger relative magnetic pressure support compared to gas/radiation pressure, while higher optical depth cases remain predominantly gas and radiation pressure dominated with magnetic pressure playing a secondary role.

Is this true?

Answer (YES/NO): YES